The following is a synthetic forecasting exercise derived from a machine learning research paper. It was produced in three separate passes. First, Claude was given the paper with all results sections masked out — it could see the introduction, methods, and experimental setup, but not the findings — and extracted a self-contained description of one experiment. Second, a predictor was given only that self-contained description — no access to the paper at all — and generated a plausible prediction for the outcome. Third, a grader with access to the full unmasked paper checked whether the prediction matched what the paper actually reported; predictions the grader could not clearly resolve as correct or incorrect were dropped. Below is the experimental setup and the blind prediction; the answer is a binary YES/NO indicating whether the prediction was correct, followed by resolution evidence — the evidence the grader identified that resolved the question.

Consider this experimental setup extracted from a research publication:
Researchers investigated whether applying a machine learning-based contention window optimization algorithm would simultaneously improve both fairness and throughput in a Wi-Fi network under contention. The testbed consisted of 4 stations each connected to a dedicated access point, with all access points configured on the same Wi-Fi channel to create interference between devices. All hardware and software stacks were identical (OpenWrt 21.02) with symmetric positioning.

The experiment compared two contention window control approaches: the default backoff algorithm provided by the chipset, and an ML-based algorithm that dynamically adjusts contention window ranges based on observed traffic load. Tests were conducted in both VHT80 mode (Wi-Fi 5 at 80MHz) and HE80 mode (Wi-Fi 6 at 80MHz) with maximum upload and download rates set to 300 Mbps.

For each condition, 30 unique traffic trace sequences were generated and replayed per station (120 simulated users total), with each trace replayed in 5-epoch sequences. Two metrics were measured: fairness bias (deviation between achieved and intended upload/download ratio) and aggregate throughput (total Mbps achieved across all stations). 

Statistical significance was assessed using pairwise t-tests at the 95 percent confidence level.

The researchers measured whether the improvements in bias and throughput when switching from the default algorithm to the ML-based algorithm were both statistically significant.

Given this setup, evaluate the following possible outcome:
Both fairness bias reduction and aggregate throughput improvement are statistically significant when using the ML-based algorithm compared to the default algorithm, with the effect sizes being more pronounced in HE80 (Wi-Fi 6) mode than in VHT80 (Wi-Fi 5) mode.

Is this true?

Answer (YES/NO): NO